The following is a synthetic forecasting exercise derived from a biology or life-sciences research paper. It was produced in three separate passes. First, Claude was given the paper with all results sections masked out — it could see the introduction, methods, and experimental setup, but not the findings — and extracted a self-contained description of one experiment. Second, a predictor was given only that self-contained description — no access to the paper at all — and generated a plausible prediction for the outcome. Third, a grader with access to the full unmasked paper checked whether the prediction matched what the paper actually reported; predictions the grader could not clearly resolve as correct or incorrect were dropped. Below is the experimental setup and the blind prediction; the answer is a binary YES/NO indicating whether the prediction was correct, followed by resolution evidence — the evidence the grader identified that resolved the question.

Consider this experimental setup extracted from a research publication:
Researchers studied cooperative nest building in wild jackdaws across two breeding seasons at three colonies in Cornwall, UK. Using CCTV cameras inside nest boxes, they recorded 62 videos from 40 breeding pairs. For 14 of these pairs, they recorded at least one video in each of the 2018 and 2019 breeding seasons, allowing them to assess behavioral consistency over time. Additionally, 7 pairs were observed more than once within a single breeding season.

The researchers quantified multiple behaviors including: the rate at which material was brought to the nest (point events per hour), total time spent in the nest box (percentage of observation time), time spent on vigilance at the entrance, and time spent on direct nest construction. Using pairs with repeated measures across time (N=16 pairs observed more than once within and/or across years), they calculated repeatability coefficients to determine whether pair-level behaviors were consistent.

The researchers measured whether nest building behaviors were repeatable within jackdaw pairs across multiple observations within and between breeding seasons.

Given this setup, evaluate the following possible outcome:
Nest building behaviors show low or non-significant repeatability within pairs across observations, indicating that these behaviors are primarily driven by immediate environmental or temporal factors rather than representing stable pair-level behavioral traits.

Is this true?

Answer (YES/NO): YES